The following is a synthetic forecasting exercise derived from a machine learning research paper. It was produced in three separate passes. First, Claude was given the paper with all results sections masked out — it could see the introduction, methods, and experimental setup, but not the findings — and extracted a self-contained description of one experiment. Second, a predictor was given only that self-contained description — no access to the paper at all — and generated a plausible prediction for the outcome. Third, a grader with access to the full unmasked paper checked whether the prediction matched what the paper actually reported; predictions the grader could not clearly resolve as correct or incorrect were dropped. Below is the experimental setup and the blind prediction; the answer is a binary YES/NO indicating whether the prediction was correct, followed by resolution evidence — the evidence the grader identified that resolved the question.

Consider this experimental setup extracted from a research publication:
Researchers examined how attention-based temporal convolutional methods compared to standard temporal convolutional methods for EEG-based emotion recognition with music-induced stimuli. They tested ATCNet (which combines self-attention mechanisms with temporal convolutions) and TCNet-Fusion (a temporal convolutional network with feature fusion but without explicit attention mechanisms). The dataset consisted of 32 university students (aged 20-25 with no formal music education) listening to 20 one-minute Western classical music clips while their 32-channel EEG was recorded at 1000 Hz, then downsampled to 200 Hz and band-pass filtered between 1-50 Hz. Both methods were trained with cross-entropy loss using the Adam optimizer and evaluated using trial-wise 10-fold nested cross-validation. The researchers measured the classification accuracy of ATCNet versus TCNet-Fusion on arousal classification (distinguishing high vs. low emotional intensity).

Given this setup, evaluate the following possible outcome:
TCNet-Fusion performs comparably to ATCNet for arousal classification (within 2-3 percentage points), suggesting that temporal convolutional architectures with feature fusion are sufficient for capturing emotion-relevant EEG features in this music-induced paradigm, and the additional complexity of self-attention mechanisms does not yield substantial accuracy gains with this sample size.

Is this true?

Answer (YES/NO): NO